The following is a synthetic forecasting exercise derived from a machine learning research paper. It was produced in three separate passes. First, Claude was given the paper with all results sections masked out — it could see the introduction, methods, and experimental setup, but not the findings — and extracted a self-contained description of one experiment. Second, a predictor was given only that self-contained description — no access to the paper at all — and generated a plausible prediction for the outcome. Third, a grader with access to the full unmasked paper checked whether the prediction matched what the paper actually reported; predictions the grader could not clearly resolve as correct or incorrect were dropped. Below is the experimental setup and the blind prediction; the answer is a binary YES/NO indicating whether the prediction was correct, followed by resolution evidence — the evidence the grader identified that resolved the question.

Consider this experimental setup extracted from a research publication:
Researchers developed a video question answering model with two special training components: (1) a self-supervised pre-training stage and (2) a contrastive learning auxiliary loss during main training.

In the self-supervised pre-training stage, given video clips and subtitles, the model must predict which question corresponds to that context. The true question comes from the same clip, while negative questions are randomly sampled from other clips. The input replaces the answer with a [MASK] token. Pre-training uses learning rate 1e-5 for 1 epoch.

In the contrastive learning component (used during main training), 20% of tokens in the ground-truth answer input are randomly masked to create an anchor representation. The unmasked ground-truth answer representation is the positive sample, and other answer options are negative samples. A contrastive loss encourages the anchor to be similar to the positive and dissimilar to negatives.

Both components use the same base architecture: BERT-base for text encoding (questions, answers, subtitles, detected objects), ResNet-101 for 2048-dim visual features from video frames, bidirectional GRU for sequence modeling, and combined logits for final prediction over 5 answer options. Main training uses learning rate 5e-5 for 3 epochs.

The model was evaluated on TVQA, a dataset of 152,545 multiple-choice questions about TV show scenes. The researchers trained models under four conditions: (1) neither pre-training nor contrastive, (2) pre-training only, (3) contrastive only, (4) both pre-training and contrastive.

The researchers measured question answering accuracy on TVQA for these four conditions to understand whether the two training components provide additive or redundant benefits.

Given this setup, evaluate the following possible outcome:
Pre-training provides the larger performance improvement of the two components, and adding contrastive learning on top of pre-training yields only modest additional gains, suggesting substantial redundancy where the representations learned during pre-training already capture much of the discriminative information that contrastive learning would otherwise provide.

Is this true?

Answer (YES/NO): NO